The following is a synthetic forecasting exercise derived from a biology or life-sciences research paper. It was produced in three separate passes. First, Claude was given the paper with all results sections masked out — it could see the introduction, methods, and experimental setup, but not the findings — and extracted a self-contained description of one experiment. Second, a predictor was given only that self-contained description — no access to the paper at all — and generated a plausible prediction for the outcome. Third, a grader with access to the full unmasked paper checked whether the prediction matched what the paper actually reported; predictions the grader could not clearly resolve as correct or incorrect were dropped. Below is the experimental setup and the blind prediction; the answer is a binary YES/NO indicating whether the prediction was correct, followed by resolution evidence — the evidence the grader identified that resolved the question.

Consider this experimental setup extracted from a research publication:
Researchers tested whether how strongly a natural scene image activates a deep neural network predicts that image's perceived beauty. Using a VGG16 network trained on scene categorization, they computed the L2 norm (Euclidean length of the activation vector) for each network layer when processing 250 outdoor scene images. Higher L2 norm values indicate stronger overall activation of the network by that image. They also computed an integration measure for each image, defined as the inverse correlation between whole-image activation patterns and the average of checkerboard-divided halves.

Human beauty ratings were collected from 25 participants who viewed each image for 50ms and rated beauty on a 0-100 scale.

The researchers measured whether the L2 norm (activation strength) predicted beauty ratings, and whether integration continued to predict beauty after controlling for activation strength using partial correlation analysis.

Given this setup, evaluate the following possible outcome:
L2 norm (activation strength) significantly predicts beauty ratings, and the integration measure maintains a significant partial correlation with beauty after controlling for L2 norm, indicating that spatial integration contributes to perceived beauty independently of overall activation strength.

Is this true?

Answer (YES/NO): YES